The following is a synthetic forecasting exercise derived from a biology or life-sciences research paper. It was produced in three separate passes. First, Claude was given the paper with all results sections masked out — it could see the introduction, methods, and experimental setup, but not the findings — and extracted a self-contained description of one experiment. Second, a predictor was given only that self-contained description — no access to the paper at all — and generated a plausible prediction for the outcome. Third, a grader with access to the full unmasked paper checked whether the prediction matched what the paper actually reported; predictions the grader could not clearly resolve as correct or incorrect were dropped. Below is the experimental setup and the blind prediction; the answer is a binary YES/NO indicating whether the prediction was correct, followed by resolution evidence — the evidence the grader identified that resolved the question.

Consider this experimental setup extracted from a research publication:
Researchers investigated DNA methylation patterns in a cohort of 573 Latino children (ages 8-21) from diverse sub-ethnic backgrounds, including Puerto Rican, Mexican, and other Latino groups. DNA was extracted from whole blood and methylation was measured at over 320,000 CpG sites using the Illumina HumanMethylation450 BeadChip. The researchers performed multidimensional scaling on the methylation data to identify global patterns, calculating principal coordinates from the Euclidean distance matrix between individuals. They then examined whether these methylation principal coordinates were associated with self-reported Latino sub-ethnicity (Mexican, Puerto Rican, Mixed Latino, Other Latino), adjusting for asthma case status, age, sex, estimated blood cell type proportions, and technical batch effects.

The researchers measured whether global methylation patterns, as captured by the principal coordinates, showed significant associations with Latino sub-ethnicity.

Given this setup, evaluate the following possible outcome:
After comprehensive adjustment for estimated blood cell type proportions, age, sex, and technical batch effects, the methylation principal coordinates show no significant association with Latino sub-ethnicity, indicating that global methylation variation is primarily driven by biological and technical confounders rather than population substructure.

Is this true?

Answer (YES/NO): NO